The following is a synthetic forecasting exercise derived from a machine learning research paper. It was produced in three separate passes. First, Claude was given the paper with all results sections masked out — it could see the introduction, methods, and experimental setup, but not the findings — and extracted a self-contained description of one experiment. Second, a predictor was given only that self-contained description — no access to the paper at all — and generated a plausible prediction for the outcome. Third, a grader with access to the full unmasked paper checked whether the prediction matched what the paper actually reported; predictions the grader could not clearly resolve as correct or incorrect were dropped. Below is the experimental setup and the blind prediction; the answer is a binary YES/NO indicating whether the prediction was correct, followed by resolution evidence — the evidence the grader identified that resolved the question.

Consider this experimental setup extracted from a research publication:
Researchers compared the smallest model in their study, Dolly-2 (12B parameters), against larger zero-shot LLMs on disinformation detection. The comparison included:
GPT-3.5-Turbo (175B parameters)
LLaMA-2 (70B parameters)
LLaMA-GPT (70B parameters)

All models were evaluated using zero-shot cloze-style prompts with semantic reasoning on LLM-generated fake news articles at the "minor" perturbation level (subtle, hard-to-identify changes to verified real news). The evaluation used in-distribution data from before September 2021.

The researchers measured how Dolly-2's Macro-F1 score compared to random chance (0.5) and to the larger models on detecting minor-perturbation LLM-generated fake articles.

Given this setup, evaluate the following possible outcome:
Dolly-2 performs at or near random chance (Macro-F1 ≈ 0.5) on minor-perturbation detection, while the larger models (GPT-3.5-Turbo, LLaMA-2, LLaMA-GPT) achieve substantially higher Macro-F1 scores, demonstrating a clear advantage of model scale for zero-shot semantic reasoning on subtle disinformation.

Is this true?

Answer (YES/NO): NO